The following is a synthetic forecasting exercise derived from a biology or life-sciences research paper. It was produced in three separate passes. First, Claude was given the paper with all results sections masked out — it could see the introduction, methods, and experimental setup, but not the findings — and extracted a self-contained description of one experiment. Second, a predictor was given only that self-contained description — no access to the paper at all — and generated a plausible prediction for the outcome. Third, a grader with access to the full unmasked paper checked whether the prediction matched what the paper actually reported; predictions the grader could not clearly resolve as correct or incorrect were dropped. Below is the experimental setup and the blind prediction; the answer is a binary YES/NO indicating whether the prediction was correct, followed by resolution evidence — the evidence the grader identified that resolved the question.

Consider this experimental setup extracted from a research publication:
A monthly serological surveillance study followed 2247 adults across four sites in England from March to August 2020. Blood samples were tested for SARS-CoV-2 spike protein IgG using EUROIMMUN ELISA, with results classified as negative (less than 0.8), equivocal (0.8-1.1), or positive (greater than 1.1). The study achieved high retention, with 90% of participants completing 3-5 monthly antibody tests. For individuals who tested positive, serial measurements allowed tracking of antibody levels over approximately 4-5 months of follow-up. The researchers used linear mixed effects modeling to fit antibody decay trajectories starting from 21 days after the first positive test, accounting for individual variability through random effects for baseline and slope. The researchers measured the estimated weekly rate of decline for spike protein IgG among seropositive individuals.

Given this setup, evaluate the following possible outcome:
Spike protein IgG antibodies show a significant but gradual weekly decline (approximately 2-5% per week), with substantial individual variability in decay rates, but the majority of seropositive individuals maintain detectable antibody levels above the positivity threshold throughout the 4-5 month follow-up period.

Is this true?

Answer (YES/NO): NO